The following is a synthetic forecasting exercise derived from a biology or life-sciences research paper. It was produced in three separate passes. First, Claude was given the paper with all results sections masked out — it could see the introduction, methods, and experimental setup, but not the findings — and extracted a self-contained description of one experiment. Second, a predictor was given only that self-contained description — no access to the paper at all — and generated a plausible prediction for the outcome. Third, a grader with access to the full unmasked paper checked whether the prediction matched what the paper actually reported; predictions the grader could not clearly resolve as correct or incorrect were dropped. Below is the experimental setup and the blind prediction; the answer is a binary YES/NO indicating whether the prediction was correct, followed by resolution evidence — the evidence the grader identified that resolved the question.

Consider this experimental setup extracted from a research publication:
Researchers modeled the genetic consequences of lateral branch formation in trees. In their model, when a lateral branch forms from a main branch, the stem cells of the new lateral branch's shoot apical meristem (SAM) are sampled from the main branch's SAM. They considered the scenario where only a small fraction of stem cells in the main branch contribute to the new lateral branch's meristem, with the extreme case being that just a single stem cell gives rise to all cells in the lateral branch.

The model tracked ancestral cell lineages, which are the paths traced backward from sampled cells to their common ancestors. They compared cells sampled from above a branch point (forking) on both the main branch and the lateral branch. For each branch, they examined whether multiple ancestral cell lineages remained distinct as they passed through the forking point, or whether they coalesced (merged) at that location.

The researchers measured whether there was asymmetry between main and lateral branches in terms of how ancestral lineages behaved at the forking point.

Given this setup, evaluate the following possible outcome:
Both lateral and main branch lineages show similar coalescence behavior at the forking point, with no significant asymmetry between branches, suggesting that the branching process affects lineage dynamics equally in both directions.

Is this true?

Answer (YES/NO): NO